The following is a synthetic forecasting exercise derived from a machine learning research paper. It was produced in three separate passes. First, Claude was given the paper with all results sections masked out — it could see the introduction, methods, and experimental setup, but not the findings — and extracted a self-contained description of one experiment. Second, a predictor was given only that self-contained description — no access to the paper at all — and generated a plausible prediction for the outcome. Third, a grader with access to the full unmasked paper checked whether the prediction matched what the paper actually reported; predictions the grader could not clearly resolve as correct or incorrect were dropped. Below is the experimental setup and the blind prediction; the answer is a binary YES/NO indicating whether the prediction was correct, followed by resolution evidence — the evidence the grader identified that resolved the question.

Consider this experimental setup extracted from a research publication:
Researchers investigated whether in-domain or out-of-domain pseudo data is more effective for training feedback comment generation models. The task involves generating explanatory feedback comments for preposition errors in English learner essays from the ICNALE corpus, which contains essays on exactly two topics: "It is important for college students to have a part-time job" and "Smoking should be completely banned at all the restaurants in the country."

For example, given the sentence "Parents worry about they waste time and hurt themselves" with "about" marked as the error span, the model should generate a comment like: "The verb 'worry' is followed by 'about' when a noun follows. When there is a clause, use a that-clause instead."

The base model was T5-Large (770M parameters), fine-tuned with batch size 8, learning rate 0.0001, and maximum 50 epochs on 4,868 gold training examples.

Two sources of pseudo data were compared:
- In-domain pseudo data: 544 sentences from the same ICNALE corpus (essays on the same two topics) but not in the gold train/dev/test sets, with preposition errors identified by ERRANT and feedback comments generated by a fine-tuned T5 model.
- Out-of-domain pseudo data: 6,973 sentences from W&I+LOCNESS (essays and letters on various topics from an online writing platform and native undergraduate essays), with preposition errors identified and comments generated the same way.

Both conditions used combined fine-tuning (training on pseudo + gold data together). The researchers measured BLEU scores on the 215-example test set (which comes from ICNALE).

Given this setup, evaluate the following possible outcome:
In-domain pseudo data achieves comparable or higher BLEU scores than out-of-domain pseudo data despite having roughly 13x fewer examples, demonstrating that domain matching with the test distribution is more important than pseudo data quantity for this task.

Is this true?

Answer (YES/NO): YES